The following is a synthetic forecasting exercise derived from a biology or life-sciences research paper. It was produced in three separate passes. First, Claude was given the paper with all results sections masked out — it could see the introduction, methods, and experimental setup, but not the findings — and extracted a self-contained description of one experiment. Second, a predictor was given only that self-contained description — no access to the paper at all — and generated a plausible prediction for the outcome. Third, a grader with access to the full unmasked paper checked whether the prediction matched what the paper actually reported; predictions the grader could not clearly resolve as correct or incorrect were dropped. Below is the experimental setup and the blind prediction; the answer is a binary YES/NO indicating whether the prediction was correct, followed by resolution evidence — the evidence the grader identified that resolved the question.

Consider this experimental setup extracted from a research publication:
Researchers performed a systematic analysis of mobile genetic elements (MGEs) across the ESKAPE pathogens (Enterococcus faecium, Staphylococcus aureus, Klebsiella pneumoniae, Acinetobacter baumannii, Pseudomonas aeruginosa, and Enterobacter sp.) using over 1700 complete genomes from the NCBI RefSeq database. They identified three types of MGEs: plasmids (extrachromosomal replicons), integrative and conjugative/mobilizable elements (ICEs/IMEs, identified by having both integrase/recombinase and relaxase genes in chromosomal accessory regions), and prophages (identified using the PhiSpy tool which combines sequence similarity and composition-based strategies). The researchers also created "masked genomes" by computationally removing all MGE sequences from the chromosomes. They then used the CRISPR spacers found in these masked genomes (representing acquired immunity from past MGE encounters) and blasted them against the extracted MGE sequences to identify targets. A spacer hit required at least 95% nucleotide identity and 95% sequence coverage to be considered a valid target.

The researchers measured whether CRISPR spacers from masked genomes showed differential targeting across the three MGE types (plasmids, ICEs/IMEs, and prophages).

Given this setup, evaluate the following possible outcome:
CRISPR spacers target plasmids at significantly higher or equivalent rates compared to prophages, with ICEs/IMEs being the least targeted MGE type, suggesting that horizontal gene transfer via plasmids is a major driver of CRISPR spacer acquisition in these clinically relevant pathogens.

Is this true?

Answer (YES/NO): YES